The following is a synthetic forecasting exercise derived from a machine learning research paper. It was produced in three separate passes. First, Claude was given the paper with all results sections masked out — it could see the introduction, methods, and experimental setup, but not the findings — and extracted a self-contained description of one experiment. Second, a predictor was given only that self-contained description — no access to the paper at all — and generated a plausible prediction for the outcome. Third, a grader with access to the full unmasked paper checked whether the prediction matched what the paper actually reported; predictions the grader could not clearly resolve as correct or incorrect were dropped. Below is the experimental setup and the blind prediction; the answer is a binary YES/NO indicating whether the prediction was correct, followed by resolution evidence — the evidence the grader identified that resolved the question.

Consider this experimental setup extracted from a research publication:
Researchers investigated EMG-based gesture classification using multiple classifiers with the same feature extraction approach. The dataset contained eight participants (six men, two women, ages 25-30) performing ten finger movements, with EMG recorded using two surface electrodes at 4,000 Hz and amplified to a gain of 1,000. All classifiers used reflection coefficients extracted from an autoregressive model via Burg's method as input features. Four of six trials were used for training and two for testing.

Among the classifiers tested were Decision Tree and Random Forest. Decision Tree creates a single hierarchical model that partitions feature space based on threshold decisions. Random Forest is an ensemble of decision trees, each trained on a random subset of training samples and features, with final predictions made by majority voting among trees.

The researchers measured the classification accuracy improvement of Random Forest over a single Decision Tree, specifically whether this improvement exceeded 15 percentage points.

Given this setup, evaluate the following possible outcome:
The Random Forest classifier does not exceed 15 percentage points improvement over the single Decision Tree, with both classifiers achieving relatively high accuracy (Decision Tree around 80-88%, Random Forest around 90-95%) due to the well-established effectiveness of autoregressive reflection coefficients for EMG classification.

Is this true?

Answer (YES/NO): NO